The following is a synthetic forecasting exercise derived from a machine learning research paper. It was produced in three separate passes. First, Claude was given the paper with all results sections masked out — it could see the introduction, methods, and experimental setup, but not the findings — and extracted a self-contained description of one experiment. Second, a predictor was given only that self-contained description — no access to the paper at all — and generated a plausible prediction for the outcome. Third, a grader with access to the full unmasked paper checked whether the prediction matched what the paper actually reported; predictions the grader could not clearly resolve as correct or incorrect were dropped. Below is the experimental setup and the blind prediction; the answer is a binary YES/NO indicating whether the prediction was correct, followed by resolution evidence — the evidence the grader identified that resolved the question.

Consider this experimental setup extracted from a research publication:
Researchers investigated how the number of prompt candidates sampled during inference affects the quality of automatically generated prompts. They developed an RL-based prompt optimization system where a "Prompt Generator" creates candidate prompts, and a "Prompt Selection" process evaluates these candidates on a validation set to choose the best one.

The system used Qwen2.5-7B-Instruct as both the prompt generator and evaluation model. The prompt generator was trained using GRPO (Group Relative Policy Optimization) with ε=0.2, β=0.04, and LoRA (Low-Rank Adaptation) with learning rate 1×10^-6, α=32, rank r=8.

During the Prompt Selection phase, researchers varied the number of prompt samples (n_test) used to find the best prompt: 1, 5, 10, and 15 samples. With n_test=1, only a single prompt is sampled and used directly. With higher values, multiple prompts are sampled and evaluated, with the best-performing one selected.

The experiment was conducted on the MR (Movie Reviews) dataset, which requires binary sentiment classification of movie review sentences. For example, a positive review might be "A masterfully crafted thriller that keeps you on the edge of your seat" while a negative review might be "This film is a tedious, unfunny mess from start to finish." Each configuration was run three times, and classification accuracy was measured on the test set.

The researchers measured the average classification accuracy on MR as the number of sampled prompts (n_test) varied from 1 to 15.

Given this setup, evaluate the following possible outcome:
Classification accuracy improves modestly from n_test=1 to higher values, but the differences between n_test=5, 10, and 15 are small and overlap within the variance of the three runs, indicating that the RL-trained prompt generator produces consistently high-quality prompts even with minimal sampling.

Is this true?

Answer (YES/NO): YES